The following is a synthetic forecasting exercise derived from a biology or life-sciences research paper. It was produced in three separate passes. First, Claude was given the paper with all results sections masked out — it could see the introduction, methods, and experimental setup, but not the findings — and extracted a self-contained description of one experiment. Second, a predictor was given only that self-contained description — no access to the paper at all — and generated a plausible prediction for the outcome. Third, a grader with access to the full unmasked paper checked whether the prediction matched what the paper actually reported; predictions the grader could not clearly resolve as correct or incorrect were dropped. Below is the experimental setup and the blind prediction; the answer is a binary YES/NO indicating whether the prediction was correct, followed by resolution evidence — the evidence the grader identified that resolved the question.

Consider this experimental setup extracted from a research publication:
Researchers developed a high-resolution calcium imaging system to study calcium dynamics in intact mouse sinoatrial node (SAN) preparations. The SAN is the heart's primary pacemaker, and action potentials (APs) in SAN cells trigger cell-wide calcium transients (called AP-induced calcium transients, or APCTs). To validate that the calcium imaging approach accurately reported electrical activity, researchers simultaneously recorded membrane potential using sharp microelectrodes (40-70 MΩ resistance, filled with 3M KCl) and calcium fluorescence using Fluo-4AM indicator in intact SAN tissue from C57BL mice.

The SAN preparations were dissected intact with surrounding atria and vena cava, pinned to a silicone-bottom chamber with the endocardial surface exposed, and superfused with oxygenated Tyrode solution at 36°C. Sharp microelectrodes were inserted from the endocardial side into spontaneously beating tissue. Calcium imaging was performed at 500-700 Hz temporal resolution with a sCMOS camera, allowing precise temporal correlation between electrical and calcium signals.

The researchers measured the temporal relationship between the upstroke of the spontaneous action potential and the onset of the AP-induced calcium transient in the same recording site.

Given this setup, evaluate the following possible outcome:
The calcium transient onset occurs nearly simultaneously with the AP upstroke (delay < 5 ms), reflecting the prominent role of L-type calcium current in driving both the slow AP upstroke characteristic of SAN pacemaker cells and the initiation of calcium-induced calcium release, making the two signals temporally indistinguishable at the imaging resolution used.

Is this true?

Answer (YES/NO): NO